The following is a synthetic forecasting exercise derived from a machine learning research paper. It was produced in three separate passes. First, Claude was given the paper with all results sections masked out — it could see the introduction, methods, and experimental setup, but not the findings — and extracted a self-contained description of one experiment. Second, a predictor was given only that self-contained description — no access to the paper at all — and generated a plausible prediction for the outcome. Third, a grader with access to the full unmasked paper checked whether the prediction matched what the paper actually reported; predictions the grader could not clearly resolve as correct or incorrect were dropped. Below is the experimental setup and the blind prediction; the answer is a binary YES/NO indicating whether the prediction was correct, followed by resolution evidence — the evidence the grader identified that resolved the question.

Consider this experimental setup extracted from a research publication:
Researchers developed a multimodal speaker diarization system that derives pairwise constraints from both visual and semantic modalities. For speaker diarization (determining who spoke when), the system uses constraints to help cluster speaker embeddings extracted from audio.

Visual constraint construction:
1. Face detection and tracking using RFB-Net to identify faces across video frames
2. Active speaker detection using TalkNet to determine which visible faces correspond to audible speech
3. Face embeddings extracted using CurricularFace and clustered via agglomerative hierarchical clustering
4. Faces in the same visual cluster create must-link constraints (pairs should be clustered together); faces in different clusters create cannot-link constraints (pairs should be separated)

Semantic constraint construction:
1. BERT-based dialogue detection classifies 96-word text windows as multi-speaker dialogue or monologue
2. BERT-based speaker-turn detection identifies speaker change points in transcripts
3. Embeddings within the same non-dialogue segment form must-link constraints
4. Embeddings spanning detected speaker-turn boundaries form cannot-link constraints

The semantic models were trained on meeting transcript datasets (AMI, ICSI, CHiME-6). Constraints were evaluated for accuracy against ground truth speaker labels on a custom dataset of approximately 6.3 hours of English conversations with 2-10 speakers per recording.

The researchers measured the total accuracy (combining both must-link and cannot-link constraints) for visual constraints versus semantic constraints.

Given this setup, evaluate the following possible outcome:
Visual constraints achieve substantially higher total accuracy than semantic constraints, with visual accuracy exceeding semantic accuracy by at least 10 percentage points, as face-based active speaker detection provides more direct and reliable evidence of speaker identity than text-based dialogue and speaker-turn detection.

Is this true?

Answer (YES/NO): NO